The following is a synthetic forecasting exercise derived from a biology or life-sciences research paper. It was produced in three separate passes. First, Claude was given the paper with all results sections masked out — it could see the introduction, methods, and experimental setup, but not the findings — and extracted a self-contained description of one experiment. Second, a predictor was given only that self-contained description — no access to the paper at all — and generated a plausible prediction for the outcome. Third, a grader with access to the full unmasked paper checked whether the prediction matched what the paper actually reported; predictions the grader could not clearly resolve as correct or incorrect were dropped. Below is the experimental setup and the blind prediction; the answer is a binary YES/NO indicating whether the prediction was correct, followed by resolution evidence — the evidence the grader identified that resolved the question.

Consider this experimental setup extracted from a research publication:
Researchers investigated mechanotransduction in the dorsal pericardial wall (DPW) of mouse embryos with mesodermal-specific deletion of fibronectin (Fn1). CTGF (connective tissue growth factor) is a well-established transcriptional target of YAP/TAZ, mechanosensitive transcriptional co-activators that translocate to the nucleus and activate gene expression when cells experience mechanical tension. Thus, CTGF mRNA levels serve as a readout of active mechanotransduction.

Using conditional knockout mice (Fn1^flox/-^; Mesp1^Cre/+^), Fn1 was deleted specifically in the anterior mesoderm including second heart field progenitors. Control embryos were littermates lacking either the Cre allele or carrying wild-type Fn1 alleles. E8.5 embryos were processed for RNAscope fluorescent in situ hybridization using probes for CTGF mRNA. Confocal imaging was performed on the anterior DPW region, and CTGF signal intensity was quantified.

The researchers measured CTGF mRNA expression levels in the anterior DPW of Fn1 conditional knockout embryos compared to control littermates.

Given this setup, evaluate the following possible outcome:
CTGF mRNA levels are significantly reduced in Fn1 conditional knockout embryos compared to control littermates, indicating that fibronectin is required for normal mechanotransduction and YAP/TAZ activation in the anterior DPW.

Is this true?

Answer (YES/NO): YES